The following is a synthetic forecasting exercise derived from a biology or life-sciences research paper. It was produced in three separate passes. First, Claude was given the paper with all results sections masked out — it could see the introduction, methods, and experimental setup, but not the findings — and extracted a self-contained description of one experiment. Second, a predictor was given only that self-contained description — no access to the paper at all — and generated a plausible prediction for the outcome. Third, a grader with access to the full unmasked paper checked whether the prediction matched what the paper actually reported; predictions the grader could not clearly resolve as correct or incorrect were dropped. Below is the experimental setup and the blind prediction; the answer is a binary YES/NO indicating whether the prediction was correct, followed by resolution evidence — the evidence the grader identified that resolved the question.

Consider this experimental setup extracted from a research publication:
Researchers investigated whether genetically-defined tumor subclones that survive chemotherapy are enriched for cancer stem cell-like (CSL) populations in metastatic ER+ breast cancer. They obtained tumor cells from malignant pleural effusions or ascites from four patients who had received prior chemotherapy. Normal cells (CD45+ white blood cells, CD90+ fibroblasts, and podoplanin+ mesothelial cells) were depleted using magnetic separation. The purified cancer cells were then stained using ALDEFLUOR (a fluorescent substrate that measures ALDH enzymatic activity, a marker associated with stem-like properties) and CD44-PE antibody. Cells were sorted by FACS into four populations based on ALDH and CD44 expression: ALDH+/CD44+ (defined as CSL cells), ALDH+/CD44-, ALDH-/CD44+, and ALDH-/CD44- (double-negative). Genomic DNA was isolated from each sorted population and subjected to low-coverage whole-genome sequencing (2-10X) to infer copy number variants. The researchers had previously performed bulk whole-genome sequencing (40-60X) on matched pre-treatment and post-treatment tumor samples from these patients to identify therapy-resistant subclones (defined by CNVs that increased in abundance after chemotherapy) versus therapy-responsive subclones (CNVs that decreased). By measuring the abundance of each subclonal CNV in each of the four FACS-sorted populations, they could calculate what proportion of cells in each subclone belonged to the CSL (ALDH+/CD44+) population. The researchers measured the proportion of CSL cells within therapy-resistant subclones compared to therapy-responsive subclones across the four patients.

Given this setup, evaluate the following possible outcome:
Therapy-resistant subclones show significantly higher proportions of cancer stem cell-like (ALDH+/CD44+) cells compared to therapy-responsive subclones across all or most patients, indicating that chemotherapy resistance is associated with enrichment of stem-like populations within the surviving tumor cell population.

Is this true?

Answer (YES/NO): NO